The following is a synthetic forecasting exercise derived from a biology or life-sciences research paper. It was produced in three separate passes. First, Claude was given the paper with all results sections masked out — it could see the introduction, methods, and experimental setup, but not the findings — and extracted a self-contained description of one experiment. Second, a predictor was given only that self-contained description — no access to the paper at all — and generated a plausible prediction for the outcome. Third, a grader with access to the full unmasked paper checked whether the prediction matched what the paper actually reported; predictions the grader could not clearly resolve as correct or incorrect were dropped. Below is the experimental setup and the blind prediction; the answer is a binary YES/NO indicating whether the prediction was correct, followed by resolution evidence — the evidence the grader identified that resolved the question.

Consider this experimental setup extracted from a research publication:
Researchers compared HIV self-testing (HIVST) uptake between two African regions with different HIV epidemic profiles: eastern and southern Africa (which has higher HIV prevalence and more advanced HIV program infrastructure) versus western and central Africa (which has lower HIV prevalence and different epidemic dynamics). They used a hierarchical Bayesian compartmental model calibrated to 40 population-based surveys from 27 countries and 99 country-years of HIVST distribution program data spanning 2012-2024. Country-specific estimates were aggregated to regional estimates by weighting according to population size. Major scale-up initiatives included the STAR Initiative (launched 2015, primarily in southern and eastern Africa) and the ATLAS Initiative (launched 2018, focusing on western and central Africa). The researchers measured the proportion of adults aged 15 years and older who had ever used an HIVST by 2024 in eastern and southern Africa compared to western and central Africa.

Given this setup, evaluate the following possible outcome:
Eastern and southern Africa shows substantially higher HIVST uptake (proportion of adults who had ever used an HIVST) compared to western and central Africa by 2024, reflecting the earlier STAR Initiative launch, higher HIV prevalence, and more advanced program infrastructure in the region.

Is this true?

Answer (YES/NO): YES